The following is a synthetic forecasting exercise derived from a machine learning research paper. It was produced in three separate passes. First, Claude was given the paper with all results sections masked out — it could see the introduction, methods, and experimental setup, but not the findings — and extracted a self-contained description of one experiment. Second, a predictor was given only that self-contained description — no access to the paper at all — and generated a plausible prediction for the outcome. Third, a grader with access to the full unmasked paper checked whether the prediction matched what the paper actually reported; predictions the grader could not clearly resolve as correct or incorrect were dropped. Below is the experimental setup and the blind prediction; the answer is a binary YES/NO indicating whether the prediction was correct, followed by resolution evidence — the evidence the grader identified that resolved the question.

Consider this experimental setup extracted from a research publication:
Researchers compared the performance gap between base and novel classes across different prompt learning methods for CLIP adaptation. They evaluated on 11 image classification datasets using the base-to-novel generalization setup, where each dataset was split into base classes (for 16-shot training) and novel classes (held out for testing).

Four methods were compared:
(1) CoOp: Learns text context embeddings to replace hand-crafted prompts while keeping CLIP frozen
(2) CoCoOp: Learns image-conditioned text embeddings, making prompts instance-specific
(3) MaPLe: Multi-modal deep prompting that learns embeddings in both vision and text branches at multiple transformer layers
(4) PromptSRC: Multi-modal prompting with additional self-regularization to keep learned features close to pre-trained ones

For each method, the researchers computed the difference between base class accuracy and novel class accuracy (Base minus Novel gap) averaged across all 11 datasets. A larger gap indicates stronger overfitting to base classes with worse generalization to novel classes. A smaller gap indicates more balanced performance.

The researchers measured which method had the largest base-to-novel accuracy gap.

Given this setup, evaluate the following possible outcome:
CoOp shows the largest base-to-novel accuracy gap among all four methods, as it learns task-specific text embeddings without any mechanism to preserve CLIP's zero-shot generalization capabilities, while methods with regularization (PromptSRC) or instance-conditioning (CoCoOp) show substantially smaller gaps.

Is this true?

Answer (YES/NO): YES